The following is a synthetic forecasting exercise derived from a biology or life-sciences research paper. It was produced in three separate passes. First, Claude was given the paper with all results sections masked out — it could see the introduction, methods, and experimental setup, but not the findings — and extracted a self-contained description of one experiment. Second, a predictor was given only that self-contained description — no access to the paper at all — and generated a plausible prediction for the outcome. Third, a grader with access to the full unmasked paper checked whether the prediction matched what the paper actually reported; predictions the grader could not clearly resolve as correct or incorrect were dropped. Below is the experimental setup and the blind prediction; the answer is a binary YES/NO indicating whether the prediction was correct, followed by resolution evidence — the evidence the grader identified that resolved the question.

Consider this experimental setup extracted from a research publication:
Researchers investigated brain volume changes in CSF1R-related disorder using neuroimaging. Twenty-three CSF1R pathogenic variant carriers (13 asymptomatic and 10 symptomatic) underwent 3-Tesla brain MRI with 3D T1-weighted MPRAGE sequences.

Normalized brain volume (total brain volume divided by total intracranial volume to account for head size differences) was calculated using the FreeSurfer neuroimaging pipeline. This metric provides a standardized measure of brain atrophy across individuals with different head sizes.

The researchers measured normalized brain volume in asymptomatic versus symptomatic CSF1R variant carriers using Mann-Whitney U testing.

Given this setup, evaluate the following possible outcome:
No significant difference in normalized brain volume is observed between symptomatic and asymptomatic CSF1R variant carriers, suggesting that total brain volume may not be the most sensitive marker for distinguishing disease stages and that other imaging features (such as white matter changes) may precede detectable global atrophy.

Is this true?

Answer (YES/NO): YES